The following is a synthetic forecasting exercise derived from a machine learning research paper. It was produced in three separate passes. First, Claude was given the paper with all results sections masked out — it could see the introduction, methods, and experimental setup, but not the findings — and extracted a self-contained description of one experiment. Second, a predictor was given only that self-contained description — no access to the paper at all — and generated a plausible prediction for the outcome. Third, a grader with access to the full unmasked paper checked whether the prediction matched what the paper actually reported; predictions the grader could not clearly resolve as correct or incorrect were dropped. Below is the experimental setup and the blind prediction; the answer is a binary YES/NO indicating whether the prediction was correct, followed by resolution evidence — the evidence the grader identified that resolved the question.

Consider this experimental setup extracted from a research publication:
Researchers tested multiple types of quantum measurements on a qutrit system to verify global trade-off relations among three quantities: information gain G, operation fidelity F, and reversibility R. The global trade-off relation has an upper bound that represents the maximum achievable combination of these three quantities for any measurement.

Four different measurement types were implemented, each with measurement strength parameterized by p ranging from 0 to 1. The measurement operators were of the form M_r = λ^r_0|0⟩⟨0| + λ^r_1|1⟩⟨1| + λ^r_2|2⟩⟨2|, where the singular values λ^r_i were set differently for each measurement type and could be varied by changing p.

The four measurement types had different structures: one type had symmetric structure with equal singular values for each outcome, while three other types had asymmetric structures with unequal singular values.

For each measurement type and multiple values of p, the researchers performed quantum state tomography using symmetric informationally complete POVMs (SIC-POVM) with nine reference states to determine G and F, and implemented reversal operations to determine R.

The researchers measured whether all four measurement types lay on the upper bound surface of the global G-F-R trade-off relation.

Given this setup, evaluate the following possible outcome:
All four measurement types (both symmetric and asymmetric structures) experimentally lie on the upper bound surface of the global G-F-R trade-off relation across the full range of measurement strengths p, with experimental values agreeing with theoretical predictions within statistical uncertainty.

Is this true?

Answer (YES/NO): YES